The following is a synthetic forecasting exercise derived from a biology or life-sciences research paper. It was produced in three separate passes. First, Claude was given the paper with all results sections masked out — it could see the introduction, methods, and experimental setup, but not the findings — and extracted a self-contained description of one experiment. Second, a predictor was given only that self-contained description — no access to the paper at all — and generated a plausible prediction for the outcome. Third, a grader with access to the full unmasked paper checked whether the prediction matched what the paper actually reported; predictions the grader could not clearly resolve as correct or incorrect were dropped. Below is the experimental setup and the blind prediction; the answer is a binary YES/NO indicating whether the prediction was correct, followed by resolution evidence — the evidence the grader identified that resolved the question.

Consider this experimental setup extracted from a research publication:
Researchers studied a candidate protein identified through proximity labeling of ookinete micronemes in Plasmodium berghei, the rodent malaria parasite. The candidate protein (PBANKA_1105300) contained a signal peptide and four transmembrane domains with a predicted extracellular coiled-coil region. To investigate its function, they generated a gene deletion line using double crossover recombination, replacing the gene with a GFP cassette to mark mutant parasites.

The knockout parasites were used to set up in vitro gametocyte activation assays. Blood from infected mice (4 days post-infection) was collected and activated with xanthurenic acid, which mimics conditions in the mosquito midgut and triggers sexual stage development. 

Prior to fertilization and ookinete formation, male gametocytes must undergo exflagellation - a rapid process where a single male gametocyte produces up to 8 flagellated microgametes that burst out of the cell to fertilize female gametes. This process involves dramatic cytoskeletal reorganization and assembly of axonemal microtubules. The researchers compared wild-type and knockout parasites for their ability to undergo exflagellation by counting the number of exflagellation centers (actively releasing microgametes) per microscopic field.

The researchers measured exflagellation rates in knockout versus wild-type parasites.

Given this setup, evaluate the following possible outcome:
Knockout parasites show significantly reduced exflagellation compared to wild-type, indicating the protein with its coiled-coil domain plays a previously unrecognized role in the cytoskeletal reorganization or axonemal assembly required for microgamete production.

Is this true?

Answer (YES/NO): NO